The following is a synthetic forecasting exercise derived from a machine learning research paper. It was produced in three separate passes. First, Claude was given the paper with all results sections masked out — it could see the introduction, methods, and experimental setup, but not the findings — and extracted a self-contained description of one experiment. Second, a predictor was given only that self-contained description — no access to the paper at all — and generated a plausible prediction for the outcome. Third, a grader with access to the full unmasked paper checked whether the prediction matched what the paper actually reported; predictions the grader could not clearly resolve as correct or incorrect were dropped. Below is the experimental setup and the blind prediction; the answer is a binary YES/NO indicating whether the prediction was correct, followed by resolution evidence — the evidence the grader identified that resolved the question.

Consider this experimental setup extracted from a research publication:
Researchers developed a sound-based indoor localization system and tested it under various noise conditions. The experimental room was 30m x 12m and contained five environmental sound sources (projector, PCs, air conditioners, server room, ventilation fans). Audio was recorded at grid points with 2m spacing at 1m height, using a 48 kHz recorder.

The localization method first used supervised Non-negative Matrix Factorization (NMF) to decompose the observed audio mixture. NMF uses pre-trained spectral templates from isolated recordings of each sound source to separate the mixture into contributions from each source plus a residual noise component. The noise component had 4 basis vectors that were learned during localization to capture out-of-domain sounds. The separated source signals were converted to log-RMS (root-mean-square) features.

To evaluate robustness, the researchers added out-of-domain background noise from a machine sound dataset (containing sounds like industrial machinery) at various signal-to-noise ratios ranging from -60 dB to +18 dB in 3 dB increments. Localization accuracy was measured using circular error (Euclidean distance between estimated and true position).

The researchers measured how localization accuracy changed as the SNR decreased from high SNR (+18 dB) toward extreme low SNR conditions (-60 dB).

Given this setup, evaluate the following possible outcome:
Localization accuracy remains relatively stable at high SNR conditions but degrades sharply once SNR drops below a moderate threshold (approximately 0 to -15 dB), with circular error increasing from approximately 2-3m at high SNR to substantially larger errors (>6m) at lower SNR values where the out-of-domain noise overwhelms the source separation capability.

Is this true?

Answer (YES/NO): NO